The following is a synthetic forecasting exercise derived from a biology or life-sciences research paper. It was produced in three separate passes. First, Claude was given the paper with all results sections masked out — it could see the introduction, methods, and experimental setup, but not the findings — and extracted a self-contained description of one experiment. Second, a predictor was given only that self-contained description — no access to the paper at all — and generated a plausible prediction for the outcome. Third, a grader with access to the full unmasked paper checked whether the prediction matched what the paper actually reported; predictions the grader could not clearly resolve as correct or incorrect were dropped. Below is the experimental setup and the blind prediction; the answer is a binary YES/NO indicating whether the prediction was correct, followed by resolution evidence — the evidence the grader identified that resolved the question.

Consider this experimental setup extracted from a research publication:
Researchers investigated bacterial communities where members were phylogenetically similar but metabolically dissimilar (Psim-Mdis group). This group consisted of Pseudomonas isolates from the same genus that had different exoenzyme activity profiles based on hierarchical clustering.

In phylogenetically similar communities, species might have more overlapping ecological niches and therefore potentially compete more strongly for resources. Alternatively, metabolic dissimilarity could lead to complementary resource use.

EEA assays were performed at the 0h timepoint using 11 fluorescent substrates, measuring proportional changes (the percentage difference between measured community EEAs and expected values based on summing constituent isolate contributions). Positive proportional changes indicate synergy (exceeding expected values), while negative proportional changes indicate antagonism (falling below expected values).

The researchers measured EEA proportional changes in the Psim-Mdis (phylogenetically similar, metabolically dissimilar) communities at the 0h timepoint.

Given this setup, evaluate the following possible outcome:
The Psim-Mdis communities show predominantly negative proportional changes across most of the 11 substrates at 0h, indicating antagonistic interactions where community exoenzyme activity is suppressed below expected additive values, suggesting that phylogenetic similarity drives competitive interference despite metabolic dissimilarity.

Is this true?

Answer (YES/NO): YES